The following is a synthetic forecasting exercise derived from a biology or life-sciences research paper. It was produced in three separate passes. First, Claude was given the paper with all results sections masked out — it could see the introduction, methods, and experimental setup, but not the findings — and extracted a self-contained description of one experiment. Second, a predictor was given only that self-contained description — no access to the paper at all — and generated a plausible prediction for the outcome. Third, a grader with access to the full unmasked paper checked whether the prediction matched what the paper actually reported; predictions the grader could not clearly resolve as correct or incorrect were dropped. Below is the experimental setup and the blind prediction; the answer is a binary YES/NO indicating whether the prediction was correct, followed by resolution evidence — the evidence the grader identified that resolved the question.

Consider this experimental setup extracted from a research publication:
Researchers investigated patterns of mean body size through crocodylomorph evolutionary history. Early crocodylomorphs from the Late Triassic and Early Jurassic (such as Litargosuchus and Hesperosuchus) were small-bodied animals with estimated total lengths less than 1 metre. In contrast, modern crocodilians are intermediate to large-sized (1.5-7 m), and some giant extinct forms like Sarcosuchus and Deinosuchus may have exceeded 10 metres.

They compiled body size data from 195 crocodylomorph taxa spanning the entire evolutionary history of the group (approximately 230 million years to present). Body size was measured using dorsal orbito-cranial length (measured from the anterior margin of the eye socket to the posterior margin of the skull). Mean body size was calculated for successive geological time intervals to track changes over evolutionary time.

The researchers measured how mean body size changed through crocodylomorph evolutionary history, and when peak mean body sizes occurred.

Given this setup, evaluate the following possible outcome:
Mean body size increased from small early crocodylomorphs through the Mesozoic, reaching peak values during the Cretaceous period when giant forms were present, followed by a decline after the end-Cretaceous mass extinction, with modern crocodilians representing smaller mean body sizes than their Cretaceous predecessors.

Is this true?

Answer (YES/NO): NO